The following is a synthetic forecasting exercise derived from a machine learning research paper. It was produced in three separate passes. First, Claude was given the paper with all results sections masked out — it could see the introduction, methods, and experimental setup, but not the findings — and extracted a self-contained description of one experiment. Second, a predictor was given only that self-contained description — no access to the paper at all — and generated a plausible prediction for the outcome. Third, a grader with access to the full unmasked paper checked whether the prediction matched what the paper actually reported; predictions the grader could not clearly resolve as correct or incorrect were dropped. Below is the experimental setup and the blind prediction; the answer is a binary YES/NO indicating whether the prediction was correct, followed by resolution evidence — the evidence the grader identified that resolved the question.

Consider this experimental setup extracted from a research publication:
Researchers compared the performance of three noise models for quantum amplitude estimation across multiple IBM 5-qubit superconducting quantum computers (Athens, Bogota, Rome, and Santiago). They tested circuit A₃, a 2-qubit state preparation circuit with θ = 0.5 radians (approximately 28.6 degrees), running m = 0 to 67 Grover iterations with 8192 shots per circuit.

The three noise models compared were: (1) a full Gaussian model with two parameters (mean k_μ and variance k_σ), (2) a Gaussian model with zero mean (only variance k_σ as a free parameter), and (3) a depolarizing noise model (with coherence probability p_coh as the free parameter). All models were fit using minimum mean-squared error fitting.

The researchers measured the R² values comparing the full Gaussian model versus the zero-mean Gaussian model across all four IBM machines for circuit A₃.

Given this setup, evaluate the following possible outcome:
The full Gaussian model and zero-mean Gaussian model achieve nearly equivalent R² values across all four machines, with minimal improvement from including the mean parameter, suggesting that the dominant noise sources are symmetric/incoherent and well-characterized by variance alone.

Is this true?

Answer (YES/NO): NO